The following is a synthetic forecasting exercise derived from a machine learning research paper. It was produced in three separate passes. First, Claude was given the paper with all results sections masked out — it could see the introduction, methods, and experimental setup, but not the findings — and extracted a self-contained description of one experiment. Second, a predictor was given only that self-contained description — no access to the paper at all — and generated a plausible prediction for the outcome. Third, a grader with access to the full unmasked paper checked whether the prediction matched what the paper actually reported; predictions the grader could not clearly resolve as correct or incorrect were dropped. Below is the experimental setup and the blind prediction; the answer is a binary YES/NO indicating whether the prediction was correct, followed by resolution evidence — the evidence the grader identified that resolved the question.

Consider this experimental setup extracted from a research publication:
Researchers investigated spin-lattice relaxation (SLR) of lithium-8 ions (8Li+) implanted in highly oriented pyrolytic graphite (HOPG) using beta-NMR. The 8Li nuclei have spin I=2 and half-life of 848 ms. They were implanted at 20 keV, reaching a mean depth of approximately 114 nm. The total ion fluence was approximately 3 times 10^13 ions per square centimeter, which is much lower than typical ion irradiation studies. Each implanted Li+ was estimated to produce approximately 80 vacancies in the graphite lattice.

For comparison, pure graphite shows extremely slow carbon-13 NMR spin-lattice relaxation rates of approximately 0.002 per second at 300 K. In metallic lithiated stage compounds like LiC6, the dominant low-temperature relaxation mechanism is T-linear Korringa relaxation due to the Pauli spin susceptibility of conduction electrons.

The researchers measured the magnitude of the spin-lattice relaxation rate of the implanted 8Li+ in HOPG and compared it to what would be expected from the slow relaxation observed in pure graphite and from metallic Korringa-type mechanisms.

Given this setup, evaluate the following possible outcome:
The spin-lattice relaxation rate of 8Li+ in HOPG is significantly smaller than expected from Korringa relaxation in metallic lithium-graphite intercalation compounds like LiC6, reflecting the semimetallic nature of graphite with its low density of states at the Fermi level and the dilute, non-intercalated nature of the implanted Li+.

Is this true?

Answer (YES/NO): NO